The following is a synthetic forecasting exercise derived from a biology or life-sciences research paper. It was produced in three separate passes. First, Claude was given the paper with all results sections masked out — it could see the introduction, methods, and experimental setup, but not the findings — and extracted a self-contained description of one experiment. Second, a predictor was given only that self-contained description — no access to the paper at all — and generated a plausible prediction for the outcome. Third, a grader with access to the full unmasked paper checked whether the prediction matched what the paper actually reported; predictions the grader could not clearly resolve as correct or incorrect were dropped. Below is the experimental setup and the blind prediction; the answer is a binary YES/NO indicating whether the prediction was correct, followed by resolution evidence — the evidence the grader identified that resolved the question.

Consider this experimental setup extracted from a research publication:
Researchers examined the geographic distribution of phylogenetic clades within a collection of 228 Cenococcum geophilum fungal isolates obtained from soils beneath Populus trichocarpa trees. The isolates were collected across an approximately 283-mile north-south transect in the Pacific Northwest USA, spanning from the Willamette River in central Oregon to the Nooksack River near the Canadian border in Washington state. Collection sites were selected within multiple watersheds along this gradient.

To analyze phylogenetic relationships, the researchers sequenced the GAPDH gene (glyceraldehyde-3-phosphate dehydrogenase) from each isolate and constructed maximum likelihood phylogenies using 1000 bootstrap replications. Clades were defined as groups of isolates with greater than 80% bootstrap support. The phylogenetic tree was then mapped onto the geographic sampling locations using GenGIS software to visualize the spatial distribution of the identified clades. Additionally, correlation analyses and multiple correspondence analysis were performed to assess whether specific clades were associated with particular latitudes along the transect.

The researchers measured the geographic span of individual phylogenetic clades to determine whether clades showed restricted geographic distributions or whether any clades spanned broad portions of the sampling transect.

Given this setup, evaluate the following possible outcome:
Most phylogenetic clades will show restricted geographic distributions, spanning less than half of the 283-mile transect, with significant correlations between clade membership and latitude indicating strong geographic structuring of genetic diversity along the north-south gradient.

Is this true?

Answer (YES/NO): NO